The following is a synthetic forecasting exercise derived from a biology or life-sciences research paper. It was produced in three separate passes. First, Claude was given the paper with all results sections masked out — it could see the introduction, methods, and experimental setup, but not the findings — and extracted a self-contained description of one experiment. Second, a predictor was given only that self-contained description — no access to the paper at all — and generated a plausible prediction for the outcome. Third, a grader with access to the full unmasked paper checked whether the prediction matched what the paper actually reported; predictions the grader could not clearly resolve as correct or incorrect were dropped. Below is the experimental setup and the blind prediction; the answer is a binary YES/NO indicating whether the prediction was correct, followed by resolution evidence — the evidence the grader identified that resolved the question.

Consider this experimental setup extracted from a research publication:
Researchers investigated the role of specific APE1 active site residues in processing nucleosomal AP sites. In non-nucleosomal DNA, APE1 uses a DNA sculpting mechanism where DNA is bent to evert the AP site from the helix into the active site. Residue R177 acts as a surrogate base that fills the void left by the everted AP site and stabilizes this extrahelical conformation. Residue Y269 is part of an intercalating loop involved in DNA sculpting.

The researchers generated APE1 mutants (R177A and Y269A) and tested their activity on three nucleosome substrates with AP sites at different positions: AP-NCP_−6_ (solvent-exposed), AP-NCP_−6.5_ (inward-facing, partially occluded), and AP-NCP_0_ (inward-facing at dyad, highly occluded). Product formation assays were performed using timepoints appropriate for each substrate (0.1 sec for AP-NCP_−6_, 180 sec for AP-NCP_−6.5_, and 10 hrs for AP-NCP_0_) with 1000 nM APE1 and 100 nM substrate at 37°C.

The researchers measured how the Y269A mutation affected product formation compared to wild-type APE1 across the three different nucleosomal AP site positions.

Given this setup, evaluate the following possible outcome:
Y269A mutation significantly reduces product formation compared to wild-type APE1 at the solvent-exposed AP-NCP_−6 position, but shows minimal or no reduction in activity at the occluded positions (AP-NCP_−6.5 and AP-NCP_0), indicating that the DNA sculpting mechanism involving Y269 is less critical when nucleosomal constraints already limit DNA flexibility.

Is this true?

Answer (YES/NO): NO